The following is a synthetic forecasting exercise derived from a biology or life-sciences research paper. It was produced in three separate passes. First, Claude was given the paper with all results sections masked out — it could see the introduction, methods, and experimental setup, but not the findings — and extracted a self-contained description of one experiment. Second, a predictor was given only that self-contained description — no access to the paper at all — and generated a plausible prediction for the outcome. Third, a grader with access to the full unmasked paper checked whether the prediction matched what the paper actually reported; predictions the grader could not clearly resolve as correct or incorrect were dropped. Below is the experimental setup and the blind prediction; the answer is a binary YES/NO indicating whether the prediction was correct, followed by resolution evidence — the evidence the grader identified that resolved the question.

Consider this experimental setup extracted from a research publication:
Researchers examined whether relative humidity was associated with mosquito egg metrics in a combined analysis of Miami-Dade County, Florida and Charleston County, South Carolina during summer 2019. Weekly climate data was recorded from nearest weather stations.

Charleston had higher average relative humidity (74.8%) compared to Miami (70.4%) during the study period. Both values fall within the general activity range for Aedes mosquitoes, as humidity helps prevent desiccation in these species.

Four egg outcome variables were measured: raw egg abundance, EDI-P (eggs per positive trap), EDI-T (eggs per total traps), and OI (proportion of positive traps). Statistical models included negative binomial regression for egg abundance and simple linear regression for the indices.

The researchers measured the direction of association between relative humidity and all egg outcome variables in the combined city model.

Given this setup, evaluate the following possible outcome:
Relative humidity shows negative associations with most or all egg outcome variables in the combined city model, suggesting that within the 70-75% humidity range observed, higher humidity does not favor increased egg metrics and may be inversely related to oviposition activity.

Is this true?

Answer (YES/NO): NO